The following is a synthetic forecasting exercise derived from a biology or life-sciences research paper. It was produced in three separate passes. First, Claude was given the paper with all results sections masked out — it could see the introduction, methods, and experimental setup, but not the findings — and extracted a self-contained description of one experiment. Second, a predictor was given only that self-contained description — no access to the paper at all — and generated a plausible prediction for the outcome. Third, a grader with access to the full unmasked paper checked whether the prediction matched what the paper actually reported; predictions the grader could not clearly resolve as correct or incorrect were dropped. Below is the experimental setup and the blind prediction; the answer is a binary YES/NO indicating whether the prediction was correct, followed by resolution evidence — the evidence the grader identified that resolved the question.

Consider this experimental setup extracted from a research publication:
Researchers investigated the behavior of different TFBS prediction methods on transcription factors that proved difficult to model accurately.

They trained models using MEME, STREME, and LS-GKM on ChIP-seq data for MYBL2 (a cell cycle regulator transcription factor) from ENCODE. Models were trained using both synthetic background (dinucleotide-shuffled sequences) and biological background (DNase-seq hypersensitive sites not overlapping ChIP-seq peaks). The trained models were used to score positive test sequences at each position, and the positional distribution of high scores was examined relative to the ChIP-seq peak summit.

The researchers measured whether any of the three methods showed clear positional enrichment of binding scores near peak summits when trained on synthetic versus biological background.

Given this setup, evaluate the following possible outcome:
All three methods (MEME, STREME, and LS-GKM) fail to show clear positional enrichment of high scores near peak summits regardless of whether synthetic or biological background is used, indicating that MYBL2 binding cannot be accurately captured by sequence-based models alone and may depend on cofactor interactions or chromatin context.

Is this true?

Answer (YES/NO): NO